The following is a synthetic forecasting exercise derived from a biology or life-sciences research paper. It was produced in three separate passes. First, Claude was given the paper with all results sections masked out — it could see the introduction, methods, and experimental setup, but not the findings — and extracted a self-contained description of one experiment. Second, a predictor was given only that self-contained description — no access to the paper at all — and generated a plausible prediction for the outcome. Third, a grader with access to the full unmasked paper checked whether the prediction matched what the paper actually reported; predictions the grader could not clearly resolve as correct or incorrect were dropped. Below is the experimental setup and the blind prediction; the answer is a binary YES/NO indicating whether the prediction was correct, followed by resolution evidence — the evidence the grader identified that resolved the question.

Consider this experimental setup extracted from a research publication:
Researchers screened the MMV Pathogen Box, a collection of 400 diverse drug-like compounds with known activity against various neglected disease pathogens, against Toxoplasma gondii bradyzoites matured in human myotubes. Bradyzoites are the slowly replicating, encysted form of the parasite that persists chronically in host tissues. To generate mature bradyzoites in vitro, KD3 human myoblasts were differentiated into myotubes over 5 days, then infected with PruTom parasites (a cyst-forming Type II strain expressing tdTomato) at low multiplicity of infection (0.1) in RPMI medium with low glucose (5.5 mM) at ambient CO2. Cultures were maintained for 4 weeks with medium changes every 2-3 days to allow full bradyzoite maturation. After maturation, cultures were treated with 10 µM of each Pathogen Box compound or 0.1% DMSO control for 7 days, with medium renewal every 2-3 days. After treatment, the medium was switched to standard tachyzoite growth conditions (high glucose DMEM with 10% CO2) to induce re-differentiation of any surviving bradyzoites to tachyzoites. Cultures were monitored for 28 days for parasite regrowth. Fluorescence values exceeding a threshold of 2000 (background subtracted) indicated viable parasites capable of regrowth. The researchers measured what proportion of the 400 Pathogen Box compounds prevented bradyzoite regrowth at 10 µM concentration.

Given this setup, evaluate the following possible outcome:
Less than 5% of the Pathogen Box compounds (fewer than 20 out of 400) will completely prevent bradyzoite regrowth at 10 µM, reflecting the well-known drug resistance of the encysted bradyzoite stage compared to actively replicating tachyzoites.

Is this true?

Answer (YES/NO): NO